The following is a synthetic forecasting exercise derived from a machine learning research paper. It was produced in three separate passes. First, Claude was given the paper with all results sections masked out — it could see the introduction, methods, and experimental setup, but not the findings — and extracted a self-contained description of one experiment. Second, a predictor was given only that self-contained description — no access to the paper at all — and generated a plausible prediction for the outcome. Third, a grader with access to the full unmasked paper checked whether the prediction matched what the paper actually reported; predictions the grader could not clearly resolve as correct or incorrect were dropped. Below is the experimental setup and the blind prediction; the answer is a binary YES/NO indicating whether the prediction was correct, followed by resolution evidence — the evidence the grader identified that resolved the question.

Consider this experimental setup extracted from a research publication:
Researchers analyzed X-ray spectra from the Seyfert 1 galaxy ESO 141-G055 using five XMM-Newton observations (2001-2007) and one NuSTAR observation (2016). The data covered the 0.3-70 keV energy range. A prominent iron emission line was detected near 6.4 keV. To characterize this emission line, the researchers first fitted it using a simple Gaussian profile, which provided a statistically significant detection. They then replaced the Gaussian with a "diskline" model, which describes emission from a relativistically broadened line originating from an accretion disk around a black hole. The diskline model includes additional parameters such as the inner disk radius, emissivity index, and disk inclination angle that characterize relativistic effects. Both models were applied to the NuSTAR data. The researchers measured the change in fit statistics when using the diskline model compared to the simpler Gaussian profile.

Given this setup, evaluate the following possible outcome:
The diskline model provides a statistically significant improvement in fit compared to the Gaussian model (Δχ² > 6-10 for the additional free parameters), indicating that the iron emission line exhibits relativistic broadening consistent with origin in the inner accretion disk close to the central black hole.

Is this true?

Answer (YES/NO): NO